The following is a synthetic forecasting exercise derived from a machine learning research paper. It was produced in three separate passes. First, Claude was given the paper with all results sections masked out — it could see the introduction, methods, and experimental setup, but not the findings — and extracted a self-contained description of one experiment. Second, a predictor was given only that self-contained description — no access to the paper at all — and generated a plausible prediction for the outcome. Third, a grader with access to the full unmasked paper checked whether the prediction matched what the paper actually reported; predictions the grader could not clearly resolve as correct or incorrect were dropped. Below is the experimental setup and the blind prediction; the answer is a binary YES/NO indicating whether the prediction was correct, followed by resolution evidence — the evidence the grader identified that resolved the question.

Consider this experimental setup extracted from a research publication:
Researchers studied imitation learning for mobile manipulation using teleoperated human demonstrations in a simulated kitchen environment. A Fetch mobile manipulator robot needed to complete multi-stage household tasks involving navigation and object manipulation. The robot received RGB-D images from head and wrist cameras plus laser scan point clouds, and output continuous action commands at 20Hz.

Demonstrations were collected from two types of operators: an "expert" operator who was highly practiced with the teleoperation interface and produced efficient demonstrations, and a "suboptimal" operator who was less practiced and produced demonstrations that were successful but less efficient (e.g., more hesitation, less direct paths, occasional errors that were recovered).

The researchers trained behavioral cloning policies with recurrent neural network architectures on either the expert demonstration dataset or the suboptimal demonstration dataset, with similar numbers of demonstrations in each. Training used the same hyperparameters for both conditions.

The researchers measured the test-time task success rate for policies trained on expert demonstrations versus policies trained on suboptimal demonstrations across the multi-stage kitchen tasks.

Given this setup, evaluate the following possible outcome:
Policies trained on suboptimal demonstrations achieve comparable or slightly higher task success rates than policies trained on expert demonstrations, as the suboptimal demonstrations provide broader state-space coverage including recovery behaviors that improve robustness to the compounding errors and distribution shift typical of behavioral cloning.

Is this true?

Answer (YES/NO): NO